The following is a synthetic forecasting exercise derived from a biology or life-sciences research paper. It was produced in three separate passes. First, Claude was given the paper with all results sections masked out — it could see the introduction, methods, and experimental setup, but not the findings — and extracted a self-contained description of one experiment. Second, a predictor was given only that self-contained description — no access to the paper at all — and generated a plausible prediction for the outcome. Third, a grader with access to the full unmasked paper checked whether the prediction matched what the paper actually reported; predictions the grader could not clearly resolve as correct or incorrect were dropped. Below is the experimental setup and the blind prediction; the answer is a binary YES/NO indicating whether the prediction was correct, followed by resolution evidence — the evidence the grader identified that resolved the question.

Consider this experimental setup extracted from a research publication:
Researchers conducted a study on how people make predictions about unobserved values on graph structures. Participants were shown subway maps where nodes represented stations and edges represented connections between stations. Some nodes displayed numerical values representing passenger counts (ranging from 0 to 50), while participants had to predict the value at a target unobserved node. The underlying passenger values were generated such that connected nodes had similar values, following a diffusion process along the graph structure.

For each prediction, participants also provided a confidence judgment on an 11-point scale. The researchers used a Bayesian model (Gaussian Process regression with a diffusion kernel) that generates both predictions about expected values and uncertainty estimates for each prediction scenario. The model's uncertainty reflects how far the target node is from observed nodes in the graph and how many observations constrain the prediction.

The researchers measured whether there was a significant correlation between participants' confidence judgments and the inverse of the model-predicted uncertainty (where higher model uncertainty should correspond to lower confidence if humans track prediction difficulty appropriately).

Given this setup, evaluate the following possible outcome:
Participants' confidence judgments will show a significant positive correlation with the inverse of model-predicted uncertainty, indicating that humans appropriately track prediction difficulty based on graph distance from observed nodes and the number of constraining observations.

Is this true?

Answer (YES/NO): YES